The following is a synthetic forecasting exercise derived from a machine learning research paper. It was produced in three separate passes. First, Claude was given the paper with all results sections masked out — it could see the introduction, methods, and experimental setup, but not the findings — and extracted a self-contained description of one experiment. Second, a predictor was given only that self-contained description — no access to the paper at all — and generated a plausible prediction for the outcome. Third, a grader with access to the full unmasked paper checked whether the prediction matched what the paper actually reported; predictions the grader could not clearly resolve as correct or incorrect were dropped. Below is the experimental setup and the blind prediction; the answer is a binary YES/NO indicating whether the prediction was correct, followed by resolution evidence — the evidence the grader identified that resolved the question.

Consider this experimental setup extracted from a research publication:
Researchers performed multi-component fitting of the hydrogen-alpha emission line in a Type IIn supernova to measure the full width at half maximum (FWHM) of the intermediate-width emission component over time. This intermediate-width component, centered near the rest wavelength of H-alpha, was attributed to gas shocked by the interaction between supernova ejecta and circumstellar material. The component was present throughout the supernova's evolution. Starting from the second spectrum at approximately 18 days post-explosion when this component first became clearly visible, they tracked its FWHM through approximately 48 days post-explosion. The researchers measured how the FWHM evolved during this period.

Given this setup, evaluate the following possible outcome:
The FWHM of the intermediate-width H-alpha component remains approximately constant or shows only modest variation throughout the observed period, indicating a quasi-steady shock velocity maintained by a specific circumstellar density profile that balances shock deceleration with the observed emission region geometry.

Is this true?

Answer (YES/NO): NO